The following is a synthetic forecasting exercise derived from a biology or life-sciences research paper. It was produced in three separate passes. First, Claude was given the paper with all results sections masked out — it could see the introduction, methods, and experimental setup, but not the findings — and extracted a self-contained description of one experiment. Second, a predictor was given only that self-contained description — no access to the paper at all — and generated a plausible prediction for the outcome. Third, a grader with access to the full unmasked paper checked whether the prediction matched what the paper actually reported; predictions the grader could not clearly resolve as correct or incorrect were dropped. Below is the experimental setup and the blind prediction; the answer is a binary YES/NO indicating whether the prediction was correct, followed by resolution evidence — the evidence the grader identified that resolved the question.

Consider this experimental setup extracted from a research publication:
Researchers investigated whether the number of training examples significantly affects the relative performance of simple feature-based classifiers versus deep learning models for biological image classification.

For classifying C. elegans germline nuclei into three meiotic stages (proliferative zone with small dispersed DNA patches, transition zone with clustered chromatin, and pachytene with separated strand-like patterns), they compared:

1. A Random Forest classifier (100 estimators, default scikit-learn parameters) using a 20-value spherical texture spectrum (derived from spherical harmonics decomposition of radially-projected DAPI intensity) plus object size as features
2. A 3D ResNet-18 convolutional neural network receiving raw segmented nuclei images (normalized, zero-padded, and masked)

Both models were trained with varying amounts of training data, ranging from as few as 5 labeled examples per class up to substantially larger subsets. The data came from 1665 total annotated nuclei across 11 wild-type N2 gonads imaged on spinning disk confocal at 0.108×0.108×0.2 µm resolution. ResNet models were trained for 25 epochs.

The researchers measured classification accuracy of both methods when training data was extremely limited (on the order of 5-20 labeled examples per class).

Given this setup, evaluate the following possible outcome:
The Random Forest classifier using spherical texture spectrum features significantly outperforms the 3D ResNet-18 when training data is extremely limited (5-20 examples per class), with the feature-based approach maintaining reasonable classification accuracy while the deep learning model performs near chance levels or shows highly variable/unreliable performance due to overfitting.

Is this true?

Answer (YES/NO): NO